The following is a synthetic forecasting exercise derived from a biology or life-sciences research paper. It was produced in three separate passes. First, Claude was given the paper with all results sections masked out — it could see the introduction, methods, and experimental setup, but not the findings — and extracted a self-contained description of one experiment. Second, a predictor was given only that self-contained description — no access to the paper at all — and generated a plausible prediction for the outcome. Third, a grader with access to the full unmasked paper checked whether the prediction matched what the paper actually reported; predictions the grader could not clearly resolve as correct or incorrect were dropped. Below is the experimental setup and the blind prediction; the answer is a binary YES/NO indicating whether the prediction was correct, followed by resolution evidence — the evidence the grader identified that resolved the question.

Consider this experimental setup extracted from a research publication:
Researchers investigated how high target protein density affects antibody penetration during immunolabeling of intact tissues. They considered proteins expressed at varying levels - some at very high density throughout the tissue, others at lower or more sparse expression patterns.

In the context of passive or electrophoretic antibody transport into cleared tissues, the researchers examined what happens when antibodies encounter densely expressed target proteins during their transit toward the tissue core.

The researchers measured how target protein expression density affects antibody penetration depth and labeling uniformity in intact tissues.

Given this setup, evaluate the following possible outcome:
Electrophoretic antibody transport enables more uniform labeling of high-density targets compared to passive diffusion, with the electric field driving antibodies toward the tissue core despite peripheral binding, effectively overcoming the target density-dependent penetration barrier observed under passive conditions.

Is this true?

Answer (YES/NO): NO